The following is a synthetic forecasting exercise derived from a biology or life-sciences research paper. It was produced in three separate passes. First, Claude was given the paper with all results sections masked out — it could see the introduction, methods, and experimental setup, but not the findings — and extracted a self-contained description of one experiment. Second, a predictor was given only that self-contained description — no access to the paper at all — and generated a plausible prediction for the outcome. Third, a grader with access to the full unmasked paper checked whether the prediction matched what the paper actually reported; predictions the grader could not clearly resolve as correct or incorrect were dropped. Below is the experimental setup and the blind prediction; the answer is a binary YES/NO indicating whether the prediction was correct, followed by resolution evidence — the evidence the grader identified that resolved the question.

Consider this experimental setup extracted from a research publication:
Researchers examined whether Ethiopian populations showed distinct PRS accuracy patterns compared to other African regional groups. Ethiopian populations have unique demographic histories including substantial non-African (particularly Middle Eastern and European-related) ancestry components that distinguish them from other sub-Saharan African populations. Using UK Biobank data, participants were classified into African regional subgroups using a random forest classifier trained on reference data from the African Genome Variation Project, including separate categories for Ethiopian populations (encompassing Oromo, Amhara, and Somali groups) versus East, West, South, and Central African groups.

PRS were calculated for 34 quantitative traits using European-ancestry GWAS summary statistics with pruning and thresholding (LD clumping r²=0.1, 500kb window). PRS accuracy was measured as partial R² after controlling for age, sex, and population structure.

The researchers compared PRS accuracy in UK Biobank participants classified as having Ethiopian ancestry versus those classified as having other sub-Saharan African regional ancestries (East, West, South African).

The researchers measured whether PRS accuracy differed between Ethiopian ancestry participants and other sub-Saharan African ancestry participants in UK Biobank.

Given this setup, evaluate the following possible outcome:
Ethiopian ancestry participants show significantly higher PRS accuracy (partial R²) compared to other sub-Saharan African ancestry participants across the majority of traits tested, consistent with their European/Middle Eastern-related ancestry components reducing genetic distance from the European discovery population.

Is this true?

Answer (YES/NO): YES